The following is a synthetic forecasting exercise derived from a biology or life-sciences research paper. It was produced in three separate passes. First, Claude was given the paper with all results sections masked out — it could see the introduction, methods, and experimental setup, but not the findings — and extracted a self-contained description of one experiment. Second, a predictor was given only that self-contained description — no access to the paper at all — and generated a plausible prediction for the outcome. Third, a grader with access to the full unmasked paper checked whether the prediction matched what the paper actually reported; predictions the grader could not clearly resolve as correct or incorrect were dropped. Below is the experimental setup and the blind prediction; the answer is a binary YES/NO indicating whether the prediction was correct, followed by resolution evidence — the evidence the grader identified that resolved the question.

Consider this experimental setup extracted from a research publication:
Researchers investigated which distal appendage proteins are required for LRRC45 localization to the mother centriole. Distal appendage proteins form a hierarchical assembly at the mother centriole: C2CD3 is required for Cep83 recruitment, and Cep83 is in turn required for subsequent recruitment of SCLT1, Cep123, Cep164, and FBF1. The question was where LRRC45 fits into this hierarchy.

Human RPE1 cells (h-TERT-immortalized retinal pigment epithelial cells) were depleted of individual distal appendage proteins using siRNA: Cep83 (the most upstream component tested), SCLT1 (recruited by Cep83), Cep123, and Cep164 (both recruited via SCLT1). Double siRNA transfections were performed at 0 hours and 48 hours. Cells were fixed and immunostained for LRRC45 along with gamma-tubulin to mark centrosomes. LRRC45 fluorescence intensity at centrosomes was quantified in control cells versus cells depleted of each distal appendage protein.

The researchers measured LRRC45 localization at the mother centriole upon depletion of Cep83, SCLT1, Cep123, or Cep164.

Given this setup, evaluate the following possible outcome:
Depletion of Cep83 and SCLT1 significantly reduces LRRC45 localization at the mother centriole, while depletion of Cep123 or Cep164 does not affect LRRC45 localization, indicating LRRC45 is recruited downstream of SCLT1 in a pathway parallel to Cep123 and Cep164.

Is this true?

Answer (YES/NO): YES